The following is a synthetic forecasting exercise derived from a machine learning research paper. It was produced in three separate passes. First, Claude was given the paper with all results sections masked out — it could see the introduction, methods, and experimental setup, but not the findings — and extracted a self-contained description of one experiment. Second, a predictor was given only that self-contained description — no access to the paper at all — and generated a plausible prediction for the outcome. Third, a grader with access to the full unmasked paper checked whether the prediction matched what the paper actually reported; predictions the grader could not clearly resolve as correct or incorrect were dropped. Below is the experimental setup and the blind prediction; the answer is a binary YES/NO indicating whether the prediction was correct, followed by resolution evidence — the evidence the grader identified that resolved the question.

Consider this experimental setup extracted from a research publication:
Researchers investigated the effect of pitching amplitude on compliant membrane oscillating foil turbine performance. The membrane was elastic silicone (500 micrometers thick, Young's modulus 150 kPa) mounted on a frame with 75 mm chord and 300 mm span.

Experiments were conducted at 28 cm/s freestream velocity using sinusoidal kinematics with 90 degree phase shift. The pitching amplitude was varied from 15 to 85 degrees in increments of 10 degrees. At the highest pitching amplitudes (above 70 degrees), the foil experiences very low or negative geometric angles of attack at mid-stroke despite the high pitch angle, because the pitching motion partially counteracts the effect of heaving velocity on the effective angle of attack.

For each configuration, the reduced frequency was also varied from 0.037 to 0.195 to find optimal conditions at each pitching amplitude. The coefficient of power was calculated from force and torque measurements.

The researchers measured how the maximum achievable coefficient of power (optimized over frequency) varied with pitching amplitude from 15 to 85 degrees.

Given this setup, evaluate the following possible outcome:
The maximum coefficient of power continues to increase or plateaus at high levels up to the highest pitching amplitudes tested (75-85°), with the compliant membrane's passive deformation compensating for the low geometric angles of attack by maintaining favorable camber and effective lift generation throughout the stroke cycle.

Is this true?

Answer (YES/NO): NO